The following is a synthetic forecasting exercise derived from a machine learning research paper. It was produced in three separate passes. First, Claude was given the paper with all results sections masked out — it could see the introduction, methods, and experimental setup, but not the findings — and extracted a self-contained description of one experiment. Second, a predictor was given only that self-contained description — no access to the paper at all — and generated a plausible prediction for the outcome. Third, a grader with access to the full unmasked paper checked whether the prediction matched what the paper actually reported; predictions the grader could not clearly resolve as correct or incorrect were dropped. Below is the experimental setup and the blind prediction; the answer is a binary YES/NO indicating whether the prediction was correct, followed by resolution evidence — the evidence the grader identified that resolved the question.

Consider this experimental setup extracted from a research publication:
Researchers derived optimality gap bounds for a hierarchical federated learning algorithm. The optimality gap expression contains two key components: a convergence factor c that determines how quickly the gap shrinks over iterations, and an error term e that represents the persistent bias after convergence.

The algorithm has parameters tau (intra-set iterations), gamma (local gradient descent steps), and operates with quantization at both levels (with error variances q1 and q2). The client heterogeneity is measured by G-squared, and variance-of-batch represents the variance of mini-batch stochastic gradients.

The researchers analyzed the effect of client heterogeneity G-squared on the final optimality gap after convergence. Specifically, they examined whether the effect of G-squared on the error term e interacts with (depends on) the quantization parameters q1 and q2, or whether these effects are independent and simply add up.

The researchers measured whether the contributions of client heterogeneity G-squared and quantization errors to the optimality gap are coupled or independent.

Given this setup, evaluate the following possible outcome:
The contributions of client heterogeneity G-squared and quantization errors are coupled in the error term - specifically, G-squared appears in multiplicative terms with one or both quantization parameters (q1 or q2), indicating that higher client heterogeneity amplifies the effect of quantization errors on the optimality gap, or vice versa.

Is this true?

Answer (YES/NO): NO